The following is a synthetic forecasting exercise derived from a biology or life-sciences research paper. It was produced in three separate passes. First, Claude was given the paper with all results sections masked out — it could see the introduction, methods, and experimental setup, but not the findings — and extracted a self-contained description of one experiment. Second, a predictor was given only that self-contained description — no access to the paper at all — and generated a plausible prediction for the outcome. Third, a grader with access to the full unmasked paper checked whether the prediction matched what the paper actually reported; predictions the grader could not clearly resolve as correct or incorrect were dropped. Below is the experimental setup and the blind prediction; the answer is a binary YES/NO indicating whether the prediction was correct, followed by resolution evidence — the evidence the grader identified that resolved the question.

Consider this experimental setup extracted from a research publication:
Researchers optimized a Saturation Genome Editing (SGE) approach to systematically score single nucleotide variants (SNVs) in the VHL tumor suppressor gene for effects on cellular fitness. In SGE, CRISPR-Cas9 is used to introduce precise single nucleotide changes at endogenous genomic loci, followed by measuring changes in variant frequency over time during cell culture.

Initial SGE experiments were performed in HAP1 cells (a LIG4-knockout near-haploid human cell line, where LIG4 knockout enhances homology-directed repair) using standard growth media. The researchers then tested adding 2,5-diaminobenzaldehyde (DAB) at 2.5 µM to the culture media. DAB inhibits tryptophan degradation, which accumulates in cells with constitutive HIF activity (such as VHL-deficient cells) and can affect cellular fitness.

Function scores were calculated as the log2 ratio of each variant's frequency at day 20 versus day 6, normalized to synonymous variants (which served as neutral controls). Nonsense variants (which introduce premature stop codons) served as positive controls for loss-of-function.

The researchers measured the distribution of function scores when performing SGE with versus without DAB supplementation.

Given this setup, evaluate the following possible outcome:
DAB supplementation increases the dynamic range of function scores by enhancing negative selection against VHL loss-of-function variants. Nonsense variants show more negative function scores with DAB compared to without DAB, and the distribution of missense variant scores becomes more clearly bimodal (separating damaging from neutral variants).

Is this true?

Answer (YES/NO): YES